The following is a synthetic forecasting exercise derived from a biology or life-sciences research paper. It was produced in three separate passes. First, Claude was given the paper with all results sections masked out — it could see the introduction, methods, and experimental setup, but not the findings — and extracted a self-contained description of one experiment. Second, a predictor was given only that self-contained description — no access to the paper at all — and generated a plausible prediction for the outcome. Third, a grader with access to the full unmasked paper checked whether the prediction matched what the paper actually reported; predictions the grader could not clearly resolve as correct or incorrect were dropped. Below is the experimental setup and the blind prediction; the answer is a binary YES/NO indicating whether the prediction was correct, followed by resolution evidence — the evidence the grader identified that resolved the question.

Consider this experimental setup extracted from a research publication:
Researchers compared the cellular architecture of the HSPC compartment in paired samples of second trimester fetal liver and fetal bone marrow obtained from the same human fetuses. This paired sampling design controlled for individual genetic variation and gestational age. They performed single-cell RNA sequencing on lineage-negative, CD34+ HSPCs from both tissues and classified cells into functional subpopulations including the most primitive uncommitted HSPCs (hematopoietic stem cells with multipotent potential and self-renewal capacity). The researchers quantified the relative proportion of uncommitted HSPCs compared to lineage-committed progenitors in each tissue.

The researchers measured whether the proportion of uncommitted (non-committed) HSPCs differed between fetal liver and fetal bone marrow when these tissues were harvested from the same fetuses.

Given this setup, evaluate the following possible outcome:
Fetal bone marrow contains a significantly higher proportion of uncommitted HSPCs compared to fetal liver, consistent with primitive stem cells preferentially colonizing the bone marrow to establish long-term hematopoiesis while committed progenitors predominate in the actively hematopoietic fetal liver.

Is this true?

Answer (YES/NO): NO